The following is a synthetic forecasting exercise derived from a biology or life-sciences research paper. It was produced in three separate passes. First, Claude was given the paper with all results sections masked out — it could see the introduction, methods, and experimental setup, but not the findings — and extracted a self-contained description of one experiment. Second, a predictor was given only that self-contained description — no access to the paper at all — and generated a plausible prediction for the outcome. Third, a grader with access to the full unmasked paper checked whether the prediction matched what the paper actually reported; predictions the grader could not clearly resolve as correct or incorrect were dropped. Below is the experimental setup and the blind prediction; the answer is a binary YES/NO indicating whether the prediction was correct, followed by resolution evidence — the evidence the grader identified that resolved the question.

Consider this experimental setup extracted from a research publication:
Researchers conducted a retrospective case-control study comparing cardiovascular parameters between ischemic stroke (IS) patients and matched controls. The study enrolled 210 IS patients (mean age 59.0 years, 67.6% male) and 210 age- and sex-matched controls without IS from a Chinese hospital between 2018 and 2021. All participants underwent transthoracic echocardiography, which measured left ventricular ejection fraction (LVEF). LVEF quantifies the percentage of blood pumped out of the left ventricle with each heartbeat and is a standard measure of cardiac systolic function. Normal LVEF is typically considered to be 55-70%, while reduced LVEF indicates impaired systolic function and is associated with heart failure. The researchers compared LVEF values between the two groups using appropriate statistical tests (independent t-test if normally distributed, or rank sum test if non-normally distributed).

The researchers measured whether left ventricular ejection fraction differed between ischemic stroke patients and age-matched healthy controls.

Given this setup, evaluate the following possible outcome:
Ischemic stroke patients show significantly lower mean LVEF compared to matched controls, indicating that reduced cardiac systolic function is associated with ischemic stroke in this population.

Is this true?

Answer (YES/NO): NO